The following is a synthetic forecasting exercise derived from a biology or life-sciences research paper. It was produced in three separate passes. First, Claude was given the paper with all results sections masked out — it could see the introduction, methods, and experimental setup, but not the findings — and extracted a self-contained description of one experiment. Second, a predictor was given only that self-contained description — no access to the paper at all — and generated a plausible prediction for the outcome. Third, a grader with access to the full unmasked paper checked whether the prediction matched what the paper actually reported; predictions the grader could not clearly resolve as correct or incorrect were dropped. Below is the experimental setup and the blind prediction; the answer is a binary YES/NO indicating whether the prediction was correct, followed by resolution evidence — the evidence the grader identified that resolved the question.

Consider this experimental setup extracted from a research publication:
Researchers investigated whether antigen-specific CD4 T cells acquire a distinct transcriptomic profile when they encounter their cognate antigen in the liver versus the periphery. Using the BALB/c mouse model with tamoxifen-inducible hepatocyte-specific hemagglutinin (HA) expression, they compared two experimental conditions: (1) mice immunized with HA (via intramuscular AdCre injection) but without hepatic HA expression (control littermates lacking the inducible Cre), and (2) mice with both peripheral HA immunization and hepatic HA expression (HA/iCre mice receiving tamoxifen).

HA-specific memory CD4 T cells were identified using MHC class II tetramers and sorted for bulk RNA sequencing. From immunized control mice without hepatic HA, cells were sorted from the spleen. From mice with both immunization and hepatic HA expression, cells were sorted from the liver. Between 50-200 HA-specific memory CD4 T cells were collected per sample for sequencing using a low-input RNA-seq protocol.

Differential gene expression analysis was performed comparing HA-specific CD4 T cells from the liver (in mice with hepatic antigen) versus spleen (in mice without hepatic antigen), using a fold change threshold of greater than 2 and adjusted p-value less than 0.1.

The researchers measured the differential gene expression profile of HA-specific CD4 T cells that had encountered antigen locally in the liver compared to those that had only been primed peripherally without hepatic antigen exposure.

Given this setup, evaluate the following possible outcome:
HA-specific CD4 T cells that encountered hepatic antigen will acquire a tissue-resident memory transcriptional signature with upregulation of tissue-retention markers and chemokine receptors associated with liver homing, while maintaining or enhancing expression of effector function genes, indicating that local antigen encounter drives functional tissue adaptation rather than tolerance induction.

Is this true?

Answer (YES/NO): NO